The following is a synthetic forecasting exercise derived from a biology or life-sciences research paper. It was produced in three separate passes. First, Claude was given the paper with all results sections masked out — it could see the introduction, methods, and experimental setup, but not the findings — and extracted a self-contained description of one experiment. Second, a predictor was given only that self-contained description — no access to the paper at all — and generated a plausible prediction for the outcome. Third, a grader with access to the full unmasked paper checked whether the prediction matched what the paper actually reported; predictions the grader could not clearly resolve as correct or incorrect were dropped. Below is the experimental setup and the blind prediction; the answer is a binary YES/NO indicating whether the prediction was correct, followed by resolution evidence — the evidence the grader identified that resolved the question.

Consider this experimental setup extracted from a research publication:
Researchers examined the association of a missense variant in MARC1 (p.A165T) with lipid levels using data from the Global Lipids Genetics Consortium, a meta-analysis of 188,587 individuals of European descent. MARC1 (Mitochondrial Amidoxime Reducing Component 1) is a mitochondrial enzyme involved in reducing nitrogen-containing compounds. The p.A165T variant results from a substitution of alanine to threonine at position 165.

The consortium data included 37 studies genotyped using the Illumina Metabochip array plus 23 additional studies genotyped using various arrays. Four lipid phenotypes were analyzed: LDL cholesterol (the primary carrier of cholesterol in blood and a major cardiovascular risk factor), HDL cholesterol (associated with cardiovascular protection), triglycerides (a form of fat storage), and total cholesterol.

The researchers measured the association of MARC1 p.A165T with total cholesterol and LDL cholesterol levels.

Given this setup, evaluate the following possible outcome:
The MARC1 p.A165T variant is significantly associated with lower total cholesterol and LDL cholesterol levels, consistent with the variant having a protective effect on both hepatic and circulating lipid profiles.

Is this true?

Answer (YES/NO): YES